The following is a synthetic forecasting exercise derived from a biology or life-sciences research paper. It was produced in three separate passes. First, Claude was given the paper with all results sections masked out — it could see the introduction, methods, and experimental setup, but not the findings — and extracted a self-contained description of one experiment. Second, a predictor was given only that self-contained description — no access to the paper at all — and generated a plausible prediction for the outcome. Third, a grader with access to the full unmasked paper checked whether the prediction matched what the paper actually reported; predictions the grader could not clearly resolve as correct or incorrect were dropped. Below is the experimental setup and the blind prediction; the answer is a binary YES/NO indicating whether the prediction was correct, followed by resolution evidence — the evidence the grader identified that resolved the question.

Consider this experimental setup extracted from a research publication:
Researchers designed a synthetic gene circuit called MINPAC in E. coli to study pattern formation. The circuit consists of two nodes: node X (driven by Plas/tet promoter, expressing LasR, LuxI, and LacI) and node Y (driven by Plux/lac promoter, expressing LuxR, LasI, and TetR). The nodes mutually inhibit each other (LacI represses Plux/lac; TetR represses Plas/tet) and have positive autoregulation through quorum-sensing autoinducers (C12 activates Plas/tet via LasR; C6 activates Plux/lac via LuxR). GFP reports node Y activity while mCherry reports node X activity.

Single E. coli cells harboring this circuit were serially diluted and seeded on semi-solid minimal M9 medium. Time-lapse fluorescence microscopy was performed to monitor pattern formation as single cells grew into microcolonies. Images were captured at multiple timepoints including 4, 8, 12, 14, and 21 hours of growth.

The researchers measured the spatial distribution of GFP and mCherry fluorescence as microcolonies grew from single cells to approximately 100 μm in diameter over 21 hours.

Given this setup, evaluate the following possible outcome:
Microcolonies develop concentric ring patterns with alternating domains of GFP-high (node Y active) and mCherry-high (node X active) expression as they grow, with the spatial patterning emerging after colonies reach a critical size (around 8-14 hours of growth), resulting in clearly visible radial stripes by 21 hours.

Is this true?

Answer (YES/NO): NO